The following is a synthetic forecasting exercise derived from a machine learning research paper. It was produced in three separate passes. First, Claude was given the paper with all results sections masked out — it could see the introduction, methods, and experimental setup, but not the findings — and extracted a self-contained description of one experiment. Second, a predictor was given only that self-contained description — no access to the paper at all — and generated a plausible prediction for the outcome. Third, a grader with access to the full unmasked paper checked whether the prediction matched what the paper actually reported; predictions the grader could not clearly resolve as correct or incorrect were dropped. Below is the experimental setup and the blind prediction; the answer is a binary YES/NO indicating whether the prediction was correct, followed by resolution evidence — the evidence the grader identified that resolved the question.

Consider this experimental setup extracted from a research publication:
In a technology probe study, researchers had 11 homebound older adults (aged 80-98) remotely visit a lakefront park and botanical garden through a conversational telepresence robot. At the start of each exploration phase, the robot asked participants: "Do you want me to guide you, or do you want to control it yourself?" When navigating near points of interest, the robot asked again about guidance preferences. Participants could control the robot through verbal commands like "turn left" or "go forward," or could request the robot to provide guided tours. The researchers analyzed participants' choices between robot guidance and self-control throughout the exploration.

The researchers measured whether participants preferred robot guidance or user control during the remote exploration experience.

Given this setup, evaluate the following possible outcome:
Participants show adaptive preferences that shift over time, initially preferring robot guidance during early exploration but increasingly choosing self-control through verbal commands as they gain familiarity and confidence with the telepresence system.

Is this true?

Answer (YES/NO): NO